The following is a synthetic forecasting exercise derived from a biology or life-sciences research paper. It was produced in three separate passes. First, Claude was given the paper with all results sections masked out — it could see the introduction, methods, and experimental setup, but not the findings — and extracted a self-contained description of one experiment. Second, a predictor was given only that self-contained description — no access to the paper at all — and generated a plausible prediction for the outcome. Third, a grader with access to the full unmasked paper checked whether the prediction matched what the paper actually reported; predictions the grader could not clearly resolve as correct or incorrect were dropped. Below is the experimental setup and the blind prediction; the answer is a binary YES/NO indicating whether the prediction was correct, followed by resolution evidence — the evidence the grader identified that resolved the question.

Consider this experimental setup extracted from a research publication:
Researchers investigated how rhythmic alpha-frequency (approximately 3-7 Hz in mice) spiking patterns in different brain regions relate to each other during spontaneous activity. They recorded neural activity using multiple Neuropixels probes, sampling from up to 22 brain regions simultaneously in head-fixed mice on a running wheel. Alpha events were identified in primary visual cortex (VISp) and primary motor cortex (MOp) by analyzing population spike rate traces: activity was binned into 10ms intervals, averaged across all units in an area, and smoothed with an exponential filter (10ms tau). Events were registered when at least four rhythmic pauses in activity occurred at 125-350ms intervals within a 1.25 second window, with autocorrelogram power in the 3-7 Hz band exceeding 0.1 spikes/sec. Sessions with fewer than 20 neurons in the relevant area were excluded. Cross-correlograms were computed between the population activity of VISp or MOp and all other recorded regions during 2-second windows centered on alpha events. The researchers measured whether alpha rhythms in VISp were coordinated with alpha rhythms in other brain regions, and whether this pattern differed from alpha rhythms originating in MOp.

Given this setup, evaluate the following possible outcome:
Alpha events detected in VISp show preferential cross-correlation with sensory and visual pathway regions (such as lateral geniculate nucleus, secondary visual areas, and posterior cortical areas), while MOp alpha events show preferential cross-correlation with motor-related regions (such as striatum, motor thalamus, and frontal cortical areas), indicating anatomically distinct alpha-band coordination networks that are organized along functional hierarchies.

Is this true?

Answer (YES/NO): NO